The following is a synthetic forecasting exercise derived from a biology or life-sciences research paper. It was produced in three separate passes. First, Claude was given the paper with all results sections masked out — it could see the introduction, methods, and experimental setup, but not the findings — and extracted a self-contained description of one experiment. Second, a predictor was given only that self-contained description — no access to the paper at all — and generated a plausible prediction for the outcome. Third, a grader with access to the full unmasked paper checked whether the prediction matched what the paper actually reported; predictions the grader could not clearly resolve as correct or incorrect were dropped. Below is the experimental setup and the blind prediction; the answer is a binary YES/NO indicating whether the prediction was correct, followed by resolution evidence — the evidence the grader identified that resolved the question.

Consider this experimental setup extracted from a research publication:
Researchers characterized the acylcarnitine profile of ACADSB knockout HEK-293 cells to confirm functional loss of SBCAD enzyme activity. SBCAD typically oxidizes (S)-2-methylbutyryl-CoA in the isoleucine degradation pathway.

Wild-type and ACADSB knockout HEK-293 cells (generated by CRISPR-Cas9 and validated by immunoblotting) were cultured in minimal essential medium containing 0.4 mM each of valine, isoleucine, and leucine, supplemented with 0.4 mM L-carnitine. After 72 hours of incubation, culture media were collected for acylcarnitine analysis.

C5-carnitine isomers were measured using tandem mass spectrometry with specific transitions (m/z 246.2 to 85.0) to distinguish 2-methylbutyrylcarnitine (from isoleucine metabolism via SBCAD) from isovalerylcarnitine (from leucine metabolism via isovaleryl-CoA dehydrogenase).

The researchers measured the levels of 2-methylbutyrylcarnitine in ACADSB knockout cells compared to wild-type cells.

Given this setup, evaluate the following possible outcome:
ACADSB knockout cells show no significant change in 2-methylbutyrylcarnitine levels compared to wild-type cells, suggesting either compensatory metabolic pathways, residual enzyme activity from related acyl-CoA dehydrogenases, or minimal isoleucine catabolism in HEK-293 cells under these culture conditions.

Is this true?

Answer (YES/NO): NO